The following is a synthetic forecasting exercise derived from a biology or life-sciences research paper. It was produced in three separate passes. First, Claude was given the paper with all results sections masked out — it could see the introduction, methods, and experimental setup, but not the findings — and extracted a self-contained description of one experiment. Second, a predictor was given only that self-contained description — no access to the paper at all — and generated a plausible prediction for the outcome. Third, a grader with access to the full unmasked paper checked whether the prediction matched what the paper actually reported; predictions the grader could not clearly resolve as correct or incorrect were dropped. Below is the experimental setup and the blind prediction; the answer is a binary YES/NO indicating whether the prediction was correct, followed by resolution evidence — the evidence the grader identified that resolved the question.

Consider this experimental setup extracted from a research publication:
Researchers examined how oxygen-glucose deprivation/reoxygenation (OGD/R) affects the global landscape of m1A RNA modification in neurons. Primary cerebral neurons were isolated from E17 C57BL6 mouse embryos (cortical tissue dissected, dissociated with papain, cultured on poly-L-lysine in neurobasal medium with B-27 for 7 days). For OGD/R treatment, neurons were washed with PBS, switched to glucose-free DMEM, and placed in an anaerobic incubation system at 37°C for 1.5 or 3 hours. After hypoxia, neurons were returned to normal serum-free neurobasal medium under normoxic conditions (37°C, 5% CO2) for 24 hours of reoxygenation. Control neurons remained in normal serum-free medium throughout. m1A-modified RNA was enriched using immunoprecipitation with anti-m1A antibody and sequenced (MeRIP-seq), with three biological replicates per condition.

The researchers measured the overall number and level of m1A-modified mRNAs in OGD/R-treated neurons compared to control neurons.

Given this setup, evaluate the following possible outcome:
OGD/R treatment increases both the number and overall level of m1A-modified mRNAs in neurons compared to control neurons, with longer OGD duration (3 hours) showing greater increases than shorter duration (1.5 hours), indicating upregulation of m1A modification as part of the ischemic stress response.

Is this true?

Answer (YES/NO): NO